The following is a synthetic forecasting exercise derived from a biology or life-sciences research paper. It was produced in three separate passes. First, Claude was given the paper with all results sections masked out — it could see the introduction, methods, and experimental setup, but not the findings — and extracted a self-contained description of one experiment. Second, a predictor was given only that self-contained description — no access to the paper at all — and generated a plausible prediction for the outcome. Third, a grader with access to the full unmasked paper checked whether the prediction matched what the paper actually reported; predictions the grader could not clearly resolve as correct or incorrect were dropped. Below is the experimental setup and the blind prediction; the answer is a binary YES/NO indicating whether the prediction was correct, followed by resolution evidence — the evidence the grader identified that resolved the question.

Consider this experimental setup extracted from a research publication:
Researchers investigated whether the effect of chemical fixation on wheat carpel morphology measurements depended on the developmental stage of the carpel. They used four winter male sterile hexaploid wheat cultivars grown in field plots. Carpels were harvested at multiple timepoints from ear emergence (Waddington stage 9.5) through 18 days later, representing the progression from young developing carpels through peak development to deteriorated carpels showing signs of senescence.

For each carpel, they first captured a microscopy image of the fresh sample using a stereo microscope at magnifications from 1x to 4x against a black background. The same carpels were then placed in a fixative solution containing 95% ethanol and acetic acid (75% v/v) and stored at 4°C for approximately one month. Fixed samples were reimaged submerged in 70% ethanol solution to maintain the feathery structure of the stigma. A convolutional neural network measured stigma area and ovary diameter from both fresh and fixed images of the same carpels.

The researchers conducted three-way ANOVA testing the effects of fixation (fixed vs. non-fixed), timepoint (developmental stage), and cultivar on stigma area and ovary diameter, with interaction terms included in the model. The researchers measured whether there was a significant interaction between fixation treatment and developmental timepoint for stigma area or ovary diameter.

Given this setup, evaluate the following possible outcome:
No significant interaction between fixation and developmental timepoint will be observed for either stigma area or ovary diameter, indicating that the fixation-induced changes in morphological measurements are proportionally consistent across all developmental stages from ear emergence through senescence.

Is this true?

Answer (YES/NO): NO